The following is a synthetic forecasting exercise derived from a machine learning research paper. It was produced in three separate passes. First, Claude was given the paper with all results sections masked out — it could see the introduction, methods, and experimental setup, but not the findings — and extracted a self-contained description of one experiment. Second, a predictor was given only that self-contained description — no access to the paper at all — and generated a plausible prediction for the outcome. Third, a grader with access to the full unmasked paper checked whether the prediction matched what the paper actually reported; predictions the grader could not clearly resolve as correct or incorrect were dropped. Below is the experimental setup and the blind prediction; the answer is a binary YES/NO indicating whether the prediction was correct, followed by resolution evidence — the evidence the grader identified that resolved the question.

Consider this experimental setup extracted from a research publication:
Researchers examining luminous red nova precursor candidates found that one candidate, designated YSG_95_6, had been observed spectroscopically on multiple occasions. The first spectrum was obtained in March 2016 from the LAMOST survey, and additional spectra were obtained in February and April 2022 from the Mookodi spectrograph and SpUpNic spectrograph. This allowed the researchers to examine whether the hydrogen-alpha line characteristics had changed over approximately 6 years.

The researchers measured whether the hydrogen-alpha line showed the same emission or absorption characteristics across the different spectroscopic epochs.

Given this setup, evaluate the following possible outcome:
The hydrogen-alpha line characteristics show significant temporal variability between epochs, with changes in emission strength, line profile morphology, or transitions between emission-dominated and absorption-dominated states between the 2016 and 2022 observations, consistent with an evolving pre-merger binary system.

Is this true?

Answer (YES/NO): NO